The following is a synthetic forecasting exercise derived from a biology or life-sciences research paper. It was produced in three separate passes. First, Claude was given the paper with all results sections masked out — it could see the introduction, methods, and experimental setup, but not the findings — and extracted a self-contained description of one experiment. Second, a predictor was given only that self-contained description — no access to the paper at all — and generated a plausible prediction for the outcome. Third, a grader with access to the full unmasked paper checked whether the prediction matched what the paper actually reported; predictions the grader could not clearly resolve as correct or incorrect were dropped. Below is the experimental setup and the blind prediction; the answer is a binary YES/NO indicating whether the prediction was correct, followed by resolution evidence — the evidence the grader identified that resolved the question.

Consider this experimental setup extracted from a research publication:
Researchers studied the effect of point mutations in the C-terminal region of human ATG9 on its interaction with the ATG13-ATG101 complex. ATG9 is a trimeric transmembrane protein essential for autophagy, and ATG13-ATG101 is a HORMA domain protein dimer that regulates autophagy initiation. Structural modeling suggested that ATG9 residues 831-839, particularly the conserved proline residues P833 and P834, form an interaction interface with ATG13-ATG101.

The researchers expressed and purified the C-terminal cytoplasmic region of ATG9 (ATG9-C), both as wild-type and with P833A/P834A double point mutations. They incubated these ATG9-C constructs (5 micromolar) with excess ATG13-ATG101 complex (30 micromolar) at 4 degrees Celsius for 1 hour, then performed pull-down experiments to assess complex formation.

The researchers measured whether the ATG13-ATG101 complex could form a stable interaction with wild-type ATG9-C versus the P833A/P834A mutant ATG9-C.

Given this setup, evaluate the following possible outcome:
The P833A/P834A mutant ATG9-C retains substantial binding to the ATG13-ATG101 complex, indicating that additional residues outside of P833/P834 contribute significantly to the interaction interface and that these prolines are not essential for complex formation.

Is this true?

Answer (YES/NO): NO